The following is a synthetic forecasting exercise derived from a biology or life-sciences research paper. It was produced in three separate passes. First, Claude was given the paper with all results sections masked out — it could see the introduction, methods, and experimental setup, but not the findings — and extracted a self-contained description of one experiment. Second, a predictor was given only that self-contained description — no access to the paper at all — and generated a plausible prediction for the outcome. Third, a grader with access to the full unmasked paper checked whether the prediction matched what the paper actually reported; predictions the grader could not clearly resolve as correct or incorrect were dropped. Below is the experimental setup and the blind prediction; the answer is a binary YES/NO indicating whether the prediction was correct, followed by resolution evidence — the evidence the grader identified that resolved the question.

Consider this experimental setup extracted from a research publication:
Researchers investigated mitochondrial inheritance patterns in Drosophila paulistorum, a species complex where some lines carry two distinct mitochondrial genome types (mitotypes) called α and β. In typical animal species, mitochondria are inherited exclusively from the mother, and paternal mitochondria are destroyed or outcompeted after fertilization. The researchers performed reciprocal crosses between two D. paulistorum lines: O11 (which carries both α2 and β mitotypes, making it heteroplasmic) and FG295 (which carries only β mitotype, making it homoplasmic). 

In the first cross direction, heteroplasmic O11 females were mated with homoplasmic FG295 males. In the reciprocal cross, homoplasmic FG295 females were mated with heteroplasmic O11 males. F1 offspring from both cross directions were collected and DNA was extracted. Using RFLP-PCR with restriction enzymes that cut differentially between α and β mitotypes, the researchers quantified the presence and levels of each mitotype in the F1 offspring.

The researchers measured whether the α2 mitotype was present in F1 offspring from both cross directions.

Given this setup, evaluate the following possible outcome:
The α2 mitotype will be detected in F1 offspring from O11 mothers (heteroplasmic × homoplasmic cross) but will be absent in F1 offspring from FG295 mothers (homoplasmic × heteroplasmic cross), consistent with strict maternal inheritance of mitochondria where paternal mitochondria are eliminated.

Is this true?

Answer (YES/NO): NO